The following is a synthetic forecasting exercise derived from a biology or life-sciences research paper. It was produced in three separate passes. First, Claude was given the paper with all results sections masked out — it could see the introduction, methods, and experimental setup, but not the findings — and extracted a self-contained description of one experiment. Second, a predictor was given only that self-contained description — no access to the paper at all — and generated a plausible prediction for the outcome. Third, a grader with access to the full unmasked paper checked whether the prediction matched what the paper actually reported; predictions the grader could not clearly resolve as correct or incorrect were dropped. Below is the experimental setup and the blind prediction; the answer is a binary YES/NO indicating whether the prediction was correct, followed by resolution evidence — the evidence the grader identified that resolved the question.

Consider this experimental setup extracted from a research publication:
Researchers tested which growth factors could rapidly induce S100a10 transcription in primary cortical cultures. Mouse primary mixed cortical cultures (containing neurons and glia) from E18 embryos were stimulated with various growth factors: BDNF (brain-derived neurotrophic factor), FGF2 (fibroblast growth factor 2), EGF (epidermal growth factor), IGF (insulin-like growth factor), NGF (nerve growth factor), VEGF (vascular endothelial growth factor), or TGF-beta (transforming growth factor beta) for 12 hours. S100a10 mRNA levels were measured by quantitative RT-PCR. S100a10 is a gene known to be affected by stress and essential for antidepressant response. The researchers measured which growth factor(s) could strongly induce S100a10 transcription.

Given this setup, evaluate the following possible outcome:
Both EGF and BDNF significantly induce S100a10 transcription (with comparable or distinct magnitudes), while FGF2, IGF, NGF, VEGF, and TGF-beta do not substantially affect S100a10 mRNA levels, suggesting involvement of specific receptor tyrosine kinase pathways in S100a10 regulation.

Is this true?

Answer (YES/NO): NO